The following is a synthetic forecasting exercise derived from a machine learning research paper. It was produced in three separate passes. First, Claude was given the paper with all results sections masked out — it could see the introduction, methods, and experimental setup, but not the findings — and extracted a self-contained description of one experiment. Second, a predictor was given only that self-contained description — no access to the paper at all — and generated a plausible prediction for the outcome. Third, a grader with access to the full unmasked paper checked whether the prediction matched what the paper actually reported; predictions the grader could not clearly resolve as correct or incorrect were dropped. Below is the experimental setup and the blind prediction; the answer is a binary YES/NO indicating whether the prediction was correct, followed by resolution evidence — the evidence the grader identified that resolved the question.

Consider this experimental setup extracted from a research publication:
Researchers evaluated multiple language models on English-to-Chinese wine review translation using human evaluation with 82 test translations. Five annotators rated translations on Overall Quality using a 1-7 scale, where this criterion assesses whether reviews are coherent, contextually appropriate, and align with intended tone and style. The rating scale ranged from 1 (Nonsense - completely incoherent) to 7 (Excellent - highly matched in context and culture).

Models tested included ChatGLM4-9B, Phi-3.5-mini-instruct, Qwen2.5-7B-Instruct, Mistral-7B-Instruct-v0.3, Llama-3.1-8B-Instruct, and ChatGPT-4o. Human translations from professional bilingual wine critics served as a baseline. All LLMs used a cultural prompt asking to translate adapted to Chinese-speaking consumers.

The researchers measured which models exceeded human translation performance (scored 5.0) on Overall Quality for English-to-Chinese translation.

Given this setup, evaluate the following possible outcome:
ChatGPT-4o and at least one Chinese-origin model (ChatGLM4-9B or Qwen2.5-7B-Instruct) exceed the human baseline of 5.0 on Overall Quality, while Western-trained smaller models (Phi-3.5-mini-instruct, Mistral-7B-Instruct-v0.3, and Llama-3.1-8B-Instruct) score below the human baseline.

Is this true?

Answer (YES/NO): YES